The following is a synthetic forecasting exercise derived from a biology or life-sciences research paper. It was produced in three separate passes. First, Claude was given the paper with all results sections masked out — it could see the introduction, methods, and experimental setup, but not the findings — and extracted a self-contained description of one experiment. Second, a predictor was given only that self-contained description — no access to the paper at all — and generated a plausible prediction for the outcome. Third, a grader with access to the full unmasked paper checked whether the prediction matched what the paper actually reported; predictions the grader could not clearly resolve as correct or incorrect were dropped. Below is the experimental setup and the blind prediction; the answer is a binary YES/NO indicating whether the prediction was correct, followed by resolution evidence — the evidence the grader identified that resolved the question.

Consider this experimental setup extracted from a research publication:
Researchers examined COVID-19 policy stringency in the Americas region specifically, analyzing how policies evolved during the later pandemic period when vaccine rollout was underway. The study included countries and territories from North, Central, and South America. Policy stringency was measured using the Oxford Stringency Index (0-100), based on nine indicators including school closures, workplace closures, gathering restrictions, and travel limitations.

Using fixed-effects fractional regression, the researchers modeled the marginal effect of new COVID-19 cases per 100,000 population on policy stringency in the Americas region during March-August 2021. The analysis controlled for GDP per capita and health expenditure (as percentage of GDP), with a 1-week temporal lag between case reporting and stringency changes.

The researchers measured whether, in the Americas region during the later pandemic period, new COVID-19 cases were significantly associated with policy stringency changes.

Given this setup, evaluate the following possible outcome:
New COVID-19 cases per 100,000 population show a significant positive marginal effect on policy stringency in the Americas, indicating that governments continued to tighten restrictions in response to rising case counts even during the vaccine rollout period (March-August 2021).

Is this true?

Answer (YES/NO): YES